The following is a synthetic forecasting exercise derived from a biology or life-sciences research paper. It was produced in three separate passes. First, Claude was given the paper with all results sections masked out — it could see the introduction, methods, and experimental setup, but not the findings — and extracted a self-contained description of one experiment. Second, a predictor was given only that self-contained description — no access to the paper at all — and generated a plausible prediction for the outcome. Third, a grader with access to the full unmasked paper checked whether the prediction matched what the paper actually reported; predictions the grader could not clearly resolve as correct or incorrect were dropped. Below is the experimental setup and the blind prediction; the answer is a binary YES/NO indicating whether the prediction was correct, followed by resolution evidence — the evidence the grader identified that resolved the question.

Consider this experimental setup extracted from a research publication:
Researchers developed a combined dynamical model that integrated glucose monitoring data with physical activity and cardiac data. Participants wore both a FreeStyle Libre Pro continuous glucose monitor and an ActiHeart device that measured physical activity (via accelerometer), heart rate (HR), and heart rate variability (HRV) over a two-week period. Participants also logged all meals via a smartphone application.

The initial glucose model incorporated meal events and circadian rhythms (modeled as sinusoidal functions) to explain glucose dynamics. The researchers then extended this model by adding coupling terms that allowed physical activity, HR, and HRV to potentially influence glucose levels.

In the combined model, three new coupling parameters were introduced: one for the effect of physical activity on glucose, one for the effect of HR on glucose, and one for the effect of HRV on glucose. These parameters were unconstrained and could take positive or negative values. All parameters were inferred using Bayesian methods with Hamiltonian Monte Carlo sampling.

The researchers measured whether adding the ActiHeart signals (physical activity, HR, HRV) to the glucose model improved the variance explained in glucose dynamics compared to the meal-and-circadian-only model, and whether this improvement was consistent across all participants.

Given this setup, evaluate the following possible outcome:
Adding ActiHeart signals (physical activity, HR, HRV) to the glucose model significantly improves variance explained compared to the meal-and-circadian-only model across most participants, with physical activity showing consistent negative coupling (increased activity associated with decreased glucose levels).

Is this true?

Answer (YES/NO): NO